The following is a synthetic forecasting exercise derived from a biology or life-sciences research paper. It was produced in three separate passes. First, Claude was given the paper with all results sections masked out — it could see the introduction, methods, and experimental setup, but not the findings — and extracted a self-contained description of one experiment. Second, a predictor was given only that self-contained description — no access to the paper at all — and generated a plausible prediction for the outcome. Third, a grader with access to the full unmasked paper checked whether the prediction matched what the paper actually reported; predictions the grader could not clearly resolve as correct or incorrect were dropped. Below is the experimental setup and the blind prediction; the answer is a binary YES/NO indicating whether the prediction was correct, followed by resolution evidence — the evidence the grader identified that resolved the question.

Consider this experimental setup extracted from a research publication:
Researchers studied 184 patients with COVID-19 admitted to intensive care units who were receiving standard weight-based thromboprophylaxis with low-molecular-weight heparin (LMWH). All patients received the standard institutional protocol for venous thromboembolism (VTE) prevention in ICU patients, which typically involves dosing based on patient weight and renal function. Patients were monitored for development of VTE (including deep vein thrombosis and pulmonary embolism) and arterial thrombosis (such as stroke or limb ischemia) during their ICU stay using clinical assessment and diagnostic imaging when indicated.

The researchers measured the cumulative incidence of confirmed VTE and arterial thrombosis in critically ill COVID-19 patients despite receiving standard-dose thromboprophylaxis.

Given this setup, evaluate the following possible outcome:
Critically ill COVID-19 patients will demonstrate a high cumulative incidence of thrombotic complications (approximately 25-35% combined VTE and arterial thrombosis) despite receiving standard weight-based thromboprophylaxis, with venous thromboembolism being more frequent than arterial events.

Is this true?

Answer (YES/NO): NO